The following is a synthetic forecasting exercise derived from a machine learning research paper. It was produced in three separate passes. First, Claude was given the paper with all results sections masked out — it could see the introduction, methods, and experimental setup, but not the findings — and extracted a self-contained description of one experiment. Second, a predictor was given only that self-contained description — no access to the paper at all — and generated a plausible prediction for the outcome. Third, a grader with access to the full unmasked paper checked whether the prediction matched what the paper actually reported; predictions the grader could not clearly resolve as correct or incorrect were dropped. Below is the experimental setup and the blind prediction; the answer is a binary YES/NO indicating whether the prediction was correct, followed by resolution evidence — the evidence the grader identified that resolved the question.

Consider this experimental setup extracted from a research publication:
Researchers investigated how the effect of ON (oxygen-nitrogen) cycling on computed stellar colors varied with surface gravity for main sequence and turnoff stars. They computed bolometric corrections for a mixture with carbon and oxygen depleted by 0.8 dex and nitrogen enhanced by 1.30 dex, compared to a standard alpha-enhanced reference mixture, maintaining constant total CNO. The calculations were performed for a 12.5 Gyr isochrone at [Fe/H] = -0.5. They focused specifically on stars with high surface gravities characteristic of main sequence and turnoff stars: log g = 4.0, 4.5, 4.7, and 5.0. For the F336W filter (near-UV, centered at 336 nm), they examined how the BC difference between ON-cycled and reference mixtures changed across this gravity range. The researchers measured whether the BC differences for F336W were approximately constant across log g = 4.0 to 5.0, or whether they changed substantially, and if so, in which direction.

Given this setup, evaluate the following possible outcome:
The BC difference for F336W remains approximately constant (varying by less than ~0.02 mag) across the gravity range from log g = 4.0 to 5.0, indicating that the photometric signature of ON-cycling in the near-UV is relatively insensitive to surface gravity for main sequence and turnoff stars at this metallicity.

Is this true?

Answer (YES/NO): NO